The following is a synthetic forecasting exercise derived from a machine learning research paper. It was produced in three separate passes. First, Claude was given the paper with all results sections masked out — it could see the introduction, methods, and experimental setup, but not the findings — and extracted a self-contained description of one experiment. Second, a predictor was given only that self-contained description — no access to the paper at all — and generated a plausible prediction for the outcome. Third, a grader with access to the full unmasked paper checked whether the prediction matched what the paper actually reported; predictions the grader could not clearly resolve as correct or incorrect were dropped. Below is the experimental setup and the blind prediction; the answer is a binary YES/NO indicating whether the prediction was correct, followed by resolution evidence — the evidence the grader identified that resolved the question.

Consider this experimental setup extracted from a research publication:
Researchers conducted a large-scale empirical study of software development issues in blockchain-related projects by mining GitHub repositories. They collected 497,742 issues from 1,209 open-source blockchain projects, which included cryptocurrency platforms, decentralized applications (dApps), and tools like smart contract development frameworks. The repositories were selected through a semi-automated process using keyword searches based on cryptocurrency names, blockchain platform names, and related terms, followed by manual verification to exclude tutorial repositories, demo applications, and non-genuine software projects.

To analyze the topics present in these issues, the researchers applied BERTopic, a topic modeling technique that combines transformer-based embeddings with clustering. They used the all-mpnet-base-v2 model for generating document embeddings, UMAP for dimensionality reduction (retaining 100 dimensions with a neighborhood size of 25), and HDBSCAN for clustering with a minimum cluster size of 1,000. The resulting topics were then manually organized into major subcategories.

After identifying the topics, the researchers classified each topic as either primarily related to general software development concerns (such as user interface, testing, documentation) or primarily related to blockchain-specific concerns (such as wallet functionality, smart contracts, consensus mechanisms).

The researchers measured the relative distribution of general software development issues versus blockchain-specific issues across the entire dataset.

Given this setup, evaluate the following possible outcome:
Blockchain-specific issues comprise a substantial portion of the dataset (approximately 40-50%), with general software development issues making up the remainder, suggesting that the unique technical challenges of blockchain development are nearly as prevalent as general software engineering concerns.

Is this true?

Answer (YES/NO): YES